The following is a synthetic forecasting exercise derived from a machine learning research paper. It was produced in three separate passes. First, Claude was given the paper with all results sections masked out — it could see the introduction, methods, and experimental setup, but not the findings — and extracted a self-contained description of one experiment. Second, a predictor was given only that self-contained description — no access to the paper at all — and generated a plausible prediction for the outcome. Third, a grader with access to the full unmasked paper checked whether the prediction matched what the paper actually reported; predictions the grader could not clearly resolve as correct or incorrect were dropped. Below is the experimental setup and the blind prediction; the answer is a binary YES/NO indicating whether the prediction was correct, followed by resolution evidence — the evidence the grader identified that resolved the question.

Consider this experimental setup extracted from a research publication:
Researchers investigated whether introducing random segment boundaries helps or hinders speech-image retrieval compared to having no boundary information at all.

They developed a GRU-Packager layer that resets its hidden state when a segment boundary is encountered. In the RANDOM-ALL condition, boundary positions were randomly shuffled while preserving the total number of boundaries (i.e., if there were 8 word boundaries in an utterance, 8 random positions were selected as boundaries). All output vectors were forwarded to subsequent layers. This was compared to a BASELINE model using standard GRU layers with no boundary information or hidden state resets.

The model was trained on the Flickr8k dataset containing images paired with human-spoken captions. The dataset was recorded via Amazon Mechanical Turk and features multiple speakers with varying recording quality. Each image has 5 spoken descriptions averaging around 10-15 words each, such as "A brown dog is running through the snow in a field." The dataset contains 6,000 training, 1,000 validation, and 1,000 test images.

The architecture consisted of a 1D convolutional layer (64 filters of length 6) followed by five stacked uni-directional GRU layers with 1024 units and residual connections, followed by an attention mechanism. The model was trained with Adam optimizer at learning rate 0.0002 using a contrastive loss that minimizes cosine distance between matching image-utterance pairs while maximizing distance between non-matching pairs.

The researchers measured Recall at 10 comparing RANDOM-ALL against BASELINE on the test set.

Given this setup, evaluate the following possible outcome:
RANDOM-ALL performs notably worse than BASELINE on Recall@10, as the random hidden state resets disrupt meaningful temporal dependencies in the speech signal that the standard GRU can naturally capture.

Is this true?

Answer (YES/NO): NO